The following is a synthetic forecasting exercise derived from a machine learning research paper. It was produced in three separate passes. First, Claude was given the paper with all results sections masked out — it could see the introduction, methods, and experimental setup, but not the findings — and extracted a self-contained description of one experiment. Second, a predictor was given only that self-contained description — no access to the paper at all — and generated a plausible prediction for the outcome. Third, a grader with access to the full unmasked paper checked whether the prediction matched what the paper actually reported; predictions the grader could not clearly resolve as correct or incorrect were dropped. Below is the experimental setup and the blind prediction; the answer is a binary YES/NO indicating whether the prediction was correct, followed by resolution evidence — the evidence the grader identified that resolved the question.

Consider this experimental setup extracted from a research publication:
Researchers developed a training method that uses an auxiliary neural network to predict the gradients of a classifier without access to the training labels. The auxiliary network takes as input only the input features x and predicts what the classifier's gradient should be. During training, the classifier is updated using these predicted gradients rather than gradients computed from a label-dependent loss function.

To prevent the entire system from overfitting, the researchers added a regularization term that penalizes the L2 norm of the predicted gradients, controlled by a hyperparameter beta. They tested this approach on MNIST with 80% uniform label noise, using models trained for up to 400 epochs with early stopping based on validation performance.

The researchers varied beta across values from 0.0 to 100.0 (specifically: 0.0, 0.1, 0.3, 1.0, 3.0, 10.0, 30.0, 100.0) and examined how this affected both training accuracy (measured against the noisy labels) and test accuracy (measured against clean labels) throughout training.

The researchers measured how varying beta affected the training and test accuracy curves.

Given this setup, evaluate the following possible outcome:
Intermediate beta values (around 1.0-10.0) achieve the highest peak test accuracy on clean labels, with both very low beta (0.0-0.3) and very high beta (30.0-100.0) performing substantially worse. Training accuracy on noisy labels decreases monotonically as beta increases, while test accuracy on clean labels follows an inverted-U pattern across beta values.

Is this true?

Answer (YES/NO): NO